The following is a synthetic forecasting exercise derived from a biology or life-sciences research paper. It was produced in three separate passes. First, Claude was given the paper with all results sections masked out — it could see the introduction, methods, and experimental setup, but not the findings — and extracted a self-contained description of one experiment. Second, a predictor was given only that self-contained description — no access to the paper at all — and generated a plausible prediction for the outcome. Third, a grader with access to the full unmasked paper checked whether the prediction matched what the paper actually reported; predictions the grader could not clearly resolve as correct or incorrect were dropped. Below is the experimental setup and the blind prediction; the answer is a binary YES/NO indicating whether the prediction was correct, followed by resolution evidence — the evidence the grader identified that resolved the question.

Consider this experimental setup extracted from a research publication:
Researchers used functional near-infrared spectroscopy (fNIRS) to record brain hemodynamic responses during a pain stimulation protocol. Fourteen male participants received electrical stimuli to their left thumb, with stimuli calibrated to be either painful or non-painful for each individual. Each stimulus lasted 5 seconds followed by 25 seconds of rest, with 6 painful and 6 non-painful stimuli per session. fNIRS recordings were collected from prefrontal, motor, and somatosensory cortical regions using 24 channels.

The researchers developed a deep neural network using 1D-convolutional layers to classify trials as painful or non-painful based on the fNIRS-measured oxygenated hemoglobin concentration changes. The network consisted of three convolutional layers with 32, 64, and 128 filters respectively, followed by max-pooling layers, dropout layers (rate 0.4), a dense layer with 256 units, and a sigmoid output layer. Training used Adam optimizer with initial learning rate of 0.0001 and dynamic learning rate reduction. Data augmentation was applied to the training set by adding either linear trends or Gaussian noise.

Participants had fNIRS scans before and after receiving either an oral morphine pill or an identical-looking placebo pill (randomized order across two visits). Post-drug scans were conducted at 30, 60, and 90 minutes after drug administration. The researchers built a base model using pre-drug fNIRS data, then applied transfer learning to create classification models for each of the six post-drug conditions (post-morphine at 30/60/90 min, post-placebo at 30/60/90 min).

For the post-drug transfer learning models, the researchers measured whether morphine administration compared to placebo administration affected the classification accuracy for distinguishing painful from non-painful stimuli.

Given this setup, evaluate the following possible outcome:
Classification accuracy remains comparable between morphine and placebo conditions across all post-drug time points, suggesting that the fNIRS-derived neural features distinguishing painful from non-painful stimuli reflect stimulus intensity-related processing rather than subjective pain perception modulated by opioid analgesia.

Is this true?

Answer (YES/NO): NO